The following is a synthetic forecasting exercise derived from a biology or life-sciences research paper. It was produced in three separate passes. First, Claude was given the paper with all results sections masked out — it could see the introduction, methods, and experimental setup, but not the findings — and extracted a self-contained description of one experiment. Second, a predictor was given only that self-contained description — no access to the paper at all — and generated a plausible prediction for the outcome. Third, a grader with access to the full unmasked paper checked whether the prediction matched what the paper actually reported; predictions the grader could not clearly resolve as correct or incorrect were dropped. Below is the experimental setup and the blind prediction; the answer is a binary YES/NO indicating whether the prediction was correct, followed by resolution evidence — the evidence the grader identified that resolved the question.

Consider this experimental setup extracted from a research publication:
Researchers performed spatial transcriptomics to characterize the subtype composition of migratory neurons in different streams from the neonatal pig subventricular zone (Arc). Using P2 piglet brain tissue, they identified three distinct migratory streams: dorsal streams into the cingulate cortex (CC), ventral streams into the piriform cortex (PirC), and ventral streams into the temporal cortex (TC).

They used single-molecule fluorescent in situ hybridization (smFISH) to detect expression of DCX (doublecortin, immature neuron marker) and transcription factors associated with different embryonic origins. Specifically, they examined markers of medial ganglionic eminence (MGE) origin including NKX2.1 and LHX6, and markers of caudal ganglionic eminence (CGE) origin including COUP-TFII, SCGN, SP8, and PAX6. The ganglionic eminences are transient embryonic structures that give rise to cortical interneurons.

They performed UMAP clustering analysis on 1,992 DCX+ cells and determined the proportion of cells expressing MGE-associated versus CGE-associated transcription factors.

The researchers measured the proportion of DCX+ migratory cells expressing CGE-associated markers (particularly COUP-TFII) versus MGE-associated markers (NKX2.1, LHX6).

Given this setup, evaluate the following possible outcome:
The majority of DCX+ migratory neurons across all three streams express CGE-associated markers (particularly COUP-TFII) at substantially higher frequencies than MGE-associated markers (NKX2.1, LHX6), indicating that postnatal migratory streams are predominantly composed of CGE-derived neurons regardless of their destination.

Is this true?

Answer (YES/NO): YES